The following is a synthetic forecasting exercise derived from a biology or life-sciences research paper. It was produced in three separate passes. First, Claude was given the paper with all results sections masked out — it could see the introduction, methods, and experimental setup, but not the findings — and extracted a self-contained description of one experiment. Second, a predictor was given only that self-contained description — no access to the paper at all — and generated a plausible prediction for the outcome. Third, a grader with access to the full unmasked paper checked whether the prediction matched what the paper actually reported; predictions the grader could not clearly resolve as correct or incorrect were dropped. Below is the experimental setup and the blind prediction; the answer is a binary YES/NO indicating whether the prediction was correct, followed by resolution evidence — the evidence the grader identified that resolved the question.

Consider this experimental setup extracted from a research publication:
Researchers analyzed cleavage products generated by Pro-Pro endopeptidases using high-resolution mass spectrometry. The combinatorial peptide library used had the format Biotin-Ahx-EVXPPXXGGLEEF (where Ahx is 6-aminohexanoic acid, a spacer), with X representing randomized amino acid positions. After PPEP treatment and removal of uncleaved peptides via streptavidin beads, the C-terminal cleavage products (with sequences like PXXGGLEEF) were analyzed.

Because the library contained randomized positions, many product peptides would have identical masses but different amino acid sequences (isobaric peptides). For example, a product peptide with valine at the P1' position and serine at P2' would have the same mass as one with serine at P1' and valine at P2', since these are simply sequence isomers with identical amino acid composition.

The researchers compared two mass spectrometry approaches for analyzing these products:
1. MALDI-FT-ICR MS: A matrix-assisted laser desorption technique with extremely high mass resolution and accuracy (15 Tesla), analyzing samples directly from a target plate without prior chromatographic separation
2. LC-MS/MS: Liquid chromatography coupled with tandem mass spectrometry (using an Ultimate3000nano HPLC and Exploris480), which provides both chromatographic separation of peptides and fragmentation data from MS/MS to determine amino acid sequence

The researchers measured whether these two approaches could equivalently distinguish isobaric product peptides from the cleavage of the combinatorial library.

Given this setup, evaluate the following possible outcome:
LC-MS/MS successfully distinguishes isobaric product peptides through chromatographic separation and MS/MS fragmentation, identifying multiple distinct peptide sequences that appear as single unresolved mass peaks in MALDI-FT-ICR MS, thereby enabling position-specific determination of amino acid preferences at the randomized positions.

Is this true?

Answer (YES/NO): YES